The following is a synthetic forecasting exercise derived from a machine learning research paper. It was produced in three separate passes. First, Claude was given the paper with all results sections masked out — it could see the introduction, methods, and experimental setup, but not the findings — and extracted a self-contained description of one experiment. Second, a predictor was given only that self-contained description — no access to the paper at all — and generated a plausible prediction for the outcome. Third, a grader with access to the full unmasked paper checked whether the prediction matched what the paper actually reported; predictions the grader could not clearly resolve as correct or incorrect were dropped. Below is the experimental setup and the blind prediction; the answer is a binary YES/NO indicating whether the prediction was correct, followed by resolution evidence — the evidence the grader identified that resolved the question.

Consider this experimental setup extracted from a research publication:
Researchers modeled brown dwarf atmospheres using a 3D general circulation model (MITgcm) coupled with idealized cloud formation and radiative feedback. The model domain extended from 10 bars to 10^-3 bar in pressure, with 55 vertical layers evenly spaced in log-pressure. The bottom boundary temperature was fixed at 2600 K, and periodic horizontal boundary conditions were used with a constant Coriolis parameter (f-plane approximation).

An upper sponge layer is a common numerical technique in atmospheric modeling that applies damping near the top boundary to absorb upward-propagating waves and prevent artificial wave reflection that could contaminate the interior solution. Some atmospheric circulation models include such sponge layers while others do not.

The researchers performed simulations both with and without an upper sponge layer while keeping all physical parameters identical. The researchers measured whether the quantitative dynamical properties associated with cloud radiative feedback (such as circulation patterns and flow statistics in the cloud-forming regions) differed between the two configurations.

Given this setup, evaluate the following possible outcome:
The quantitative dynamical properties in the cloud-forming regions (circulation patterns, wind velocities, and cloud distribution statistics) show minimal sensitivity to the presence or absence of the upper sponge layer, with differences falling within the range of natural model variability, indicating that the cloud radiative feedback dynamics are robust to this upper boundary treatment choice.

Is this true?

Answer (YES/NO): YES